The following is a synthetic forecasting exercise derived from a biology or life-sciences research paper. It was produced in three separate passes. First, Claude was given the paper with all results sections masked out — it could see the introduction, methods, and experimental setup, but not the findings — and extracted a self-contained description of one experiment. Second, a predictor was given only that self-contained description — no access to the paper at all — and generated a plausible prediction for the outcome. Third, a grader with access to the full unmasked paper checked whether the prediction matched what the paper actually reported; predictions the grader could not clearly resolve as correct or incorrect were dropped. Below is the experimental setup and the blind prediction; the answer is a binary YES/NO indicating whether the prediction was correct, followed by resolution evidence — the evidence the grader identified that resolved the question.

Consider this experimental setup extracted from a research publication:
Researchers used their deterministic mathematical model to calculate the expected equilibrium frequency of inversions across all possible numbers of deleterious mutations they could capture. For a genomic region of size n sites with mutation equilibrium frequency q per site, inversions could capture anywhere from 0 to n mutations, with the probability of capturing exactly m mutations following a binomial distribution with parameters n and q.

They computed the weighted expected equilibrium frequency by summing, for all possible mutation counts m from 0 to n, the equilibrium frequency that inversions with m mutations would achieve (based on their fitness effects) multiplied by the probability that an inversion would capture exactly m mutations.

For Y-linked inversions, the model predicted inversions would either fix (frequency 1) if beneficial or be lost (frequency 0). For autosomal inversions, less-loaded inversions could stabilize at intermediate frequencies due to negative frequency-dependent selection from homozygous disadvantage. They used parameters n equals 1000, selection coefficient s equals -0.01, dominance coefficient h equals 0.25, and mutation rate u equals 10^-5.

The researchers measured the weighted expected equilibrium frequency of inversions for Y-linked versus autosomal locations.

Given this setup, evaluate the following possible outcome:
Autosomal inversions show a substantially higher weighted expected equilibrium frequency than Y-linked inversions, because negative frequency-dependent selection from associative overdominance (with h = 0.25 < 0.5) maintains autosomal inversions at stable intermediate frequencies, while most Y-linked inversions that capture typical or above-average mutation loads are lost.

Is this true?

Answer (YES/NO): NO